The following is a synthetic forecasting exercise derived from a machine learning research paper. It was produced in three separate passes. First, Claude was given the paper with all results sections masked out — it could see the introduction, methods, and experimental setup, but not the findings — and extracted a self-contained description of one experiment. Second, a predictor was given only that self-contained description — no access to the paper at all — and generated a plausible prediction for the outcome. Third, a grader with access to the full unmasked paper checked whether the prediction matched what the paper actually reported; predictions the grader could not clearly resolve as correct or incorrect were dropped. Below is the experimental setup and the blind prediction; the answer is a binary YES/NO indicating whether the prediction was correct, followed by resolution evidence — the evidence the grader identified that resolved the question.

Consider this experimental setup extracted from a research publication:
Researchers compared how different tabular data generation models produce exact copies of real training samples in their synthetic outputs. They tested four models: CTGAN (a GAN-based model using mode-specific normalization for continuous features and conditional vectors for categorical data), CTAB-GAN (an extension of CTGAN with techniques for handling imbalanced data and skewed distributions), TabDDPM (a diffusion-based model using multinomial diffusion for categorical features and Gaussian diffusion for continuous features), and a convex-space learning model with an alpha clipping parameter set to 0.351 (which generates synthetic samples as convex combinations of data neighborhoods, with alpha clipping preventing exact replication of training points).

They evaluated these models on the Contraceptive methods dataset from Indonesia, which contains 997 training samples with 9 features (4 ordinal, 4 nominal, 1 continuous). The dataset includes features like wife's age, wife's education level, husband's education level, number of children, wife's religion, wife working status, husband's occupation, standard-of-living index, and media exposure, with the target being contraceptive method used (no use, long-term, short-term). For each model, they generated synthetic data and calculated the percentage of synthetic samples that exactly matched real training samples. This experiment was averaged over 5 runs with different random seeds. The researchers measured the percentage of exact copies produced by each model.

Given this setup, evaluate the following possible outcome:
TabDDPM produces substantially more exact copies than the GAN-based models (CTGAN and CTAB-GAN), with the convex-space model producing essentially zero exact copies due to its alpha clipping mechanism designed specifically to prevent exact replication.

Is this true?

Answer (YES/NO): YES